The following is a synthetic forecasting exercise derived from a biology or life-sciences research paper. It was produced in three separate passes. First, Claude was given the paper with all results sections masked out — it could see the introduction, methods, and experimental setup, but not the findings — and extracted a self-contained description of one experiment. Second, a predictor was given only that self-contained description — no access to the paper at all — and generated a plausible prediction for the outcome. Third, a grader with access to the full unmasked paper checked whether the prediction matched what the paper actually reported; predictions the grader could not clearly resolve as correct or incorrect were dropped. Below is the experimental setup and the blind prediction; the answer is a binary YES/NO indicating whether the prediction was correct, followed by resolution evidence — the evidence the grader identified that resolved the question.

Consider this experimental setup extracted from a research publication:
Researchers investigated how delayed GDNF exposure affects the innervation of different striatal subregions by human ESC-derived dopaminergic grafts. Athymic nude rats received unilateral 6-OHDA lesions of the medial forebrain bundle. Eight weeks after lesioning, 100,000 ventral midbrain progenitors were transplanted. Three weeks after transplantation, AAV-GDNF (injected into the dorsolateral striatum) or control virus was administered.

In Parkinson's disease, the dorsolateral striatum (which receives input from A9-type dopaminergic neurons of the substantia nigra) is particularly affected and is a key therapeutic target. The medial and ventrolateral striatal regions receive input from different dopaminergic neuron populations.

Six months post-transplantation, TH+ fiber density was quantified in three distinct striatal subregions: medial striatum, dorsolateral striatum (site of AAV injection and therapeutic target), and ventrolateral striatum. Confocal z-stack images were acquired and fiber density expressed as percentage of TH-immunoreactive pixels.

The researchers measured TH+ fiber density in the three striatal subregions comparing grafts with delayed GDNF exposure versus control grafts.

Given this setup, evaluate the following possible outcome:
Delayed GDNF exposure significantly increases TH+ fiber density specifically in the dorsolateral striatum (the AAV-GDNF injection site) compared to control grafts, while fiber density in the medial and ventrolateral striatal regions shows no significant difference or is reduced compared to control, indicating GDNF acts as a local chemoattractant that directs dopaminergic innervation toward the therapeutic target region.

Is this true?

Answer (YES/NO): NO